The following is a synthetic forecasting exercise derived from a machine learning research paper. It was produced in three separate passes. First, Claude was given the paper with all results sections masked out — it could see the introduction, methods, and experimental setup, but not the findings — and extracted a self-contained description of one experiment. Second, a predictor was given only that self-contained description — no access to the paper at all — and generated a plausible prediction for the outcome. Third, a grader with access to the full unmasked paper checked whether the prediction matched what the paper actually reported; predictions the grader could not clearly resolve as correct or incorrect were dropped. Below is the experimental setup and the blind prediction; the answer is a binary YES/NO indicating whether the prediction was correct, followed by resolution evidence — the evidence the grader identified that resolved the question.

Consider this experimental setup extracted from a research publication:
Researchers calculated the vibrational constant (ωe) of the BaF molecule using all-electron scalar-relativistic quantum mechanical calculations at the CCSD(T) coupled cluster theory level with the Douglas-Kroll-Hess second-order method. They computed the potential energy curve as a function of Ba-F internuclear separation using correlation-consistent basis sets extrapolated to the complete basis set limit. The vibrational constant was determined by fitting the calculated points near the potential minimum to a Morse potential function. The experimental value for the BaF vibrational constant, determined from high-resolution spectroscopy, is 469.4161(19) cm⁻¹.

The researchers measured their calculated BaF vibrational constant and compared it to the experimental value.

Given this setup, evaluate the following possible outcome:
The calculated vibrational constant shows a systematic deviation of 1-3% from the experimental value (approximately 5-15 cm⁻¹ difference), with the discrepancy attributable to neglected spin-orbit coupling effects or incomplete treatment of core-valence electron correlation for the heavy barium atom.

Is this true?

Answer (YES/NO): NO